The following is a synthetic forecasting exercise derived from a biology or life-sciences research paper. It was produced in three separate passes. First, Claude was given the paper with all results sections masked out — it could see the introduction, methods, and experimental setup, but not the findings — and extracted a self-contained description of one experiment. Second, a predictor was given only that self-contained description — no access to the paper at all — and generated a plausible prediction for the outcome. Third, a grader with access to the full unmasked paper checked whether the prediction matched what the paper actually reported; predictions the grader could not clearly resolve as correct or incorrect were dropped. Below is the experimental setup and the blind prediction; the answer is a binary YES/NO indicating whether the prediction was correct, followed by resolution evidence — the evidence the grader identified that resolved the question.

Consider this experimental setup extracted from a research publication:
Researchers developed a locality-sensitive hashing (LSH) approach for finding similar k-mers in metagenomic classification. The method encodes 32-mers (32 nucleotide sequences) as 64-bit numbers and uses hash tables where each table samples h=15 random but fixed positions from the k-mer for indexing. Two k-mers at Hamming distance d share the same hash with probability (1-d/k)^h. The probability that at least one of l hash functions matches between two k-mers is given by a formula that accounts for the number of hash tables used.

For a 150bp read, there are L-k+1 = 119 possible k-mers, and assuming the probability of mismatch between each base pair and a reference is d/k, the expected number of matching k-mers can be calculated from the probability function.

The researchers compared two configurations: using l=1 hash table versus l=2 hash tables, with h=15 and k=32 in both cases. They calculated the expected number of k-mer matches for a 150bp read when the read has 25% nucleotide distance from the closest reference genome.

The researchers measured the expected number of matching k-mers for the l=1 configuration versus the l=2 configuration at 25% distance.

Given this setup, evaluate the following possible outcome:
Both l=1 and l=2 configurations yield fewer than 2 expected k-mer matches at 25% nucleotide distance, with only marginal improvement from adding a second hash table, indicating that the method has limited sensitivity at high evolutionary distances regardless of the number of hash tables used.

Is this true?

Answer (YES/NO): NO